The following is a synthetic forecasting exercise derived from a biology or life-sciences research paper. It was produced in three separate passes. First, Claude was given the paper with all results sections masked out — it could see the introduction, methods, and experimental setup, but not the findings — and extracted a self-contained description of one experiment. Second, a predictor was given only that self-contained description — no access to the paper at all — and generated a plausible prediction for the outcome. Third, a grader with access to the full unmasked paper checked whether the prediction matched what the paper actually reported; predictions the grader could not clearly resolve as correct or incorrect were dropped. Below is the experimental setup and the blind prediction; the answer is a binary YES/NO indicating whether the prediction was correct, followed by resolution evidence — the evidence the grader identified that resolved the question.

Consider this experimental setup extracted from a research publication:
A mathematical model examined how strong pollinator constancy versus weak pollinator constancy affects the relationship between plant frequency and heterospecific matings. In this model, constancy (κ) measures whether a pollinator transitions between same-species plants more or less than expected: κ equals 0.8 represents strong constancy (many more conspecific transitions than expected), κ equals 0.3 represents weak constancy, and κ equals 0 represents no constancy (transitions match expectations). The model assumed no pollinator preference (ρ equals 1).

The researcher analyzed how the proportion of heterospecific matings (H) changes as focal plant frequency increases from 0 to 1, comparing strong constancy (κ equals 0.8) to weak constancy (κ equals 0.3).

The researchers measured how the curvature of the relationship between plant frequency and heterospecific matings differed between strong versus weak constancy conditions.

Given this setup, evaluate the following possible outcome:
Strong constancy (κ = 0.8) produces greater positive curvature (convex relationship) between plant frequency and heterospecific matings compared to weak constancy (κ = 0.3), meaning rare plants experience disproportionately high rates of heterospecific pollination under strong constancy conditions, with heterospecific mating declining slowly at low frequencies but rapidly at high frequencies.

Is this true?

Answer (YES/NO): NO